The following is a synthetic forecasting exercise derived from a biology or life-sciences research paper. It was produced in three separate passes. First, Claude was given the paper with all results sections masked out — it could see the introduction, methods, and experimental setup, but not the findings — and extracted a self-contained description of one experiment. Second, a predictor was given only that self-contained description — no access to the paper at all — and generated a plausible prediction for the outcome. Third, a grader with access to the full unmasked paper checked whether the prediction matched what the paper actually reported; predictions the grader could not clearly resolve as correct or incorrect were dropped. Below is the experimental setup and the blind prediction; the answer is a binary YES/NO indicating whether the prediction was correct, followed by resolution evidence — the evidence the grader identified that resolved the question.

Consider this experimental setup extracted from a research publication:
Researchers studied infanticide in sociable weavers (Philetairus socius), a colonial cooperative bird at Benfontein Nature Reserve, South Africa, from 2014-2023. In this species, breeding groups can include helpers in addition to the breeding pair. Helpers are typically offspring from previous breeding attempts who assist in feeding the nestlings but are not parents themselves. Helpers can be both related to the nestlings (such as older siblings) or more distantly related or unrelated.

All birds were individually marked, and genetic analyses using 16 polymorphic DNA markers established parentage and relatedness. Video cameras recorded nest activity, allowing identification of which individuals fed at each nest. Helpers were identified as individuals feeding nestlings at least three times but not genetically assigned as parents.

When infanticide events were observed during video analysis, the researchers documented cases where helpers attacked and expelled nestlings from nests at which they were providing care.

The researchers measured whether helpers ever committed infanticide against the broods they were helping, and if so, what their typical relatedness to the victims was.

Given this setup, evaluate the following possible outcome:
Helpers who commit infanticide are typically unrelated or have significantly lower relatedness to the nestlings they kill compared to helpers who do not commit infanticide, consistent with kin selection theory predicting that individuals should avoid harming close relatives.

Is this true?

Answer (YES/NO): NO